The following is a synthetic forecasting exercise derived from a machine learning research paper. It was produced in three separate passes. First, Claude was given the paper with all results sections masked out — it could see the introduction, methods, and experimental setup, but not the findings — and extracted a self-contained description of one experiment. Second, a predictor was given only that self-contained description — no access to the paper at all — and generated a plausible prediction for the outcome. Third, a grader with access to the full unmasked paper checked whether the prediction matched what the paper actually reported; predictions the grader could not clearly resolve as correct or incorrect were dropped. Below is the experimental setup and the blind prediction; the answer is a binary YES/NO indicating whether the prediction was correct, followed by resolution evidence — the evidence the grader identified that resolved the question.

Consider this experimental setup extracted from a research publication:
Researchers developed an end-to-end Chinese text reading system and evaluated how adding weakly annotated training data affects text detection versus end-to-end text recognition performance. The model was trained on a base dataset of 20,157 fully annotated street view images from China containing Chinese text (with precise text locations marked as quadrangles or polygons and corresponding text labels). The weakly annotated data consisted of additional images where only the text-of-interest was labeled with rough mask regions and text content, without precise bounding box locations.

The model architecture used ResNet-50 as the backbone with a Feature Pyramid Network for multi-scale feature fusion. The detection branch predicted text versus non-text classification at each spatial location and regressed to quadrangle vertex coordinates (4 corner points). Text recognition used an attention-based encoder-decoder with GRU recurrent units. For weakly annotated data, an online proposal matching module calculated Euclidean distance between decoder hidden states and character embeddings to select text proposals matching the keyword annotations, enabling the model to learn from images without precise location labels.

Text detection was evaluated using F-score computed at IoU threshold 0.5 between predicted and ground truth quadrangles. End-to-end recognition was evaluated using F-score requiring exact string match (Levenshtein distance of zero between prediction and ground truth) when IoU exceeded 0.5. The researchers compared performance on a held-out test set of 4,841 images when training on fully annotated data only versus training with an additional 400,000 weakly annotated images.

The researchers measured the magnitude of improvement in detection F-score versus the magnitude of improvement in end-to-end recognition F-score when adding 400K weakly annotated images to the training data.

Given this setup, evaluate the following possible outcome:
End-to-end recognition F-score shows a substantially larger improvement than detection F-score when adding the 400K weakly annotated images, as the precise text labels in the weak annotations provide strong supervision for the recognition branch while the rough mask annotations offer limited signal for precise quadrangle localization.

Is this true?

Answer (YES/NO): YES